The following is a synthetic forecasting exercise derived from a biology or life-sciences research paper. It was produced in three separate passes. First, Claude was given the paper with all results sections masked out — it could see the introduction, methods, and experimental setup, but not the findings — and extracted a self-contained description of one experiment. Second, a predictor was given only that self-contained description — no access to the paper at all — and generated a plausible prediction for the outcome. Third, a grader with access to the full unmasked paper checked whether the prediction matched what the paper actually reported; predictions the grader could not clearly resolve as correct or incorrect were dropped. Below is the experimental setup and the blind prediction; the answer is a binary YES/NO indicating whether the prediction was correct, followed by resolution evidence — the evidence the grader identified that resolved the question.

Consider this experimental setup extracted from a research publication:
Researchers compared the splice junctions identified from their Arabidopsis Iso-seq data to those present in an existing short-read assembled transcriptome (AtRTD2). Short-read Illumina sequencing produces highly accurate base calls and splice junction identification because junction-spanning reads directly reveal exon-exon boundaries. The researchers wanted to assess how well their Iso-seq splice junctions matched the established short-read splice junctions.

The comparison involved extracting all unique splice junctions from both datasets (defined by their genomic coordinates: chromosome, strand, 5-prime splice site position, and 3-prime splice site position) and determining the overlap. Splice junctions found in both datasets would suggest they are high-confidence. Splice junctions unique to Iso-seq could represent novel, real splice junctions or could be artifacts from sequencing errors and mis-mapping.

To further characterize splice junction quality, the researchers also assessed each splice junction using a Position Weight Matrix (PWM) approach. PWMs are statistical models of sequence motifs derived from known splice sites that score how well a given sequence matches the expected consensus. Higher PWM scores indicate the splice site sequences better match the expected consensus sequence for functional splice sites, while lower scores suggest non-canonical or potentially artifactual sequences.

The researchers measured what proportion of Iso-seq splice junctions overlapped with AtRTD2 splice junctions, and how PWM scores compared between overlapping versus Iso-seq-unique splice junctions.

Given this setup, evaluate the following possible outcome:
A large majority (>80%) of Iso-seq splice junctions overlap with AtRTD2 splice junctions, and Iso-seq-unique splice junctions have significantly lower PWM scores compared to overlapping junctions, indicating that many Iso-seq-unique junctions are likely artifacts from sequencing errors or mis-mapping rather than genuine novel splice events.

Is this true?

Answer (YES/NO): NO